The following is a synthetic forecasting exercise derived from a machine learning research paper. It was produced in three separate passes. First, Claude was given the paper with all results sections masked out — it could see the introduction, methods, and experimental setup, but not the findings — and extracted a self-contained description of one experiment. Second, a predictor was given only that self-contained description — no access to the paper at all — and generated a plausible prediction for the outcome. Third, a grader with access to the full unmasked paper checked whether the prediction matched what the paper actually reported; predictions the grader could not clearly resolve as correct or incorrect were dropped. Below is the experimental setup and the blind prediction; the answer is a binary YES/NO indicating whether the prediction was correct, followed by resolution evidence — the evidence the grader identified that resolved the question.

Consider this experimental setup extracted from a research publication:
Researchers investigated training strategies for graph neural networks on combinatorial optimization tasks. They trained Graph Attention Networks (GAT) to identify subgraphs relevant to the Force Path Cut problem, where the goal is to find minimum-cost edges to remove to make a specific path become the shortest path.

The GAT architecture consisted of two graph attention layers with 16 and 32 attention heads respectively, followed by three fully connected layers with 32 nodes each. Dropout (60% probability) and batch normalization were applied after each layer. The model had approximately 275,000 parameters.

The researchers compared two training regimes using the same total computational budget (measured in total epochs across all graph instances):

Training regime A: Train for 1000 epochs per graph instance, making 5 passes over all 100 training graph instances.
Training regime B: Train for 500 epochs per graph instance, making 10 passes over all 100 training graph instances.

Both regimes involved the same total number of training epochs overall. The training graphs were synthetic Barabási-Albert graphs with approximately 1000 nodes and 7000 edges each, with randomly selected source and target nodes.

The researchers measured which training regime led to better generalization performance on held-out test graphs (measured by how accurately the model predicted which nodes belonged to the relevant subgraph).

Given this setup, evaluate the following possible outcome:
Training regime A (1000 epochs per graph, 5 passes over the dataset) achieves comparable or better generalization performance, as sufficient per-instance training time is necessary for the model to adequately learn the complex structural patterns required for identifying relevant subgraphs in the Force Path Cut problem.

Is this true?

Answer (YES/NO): NO